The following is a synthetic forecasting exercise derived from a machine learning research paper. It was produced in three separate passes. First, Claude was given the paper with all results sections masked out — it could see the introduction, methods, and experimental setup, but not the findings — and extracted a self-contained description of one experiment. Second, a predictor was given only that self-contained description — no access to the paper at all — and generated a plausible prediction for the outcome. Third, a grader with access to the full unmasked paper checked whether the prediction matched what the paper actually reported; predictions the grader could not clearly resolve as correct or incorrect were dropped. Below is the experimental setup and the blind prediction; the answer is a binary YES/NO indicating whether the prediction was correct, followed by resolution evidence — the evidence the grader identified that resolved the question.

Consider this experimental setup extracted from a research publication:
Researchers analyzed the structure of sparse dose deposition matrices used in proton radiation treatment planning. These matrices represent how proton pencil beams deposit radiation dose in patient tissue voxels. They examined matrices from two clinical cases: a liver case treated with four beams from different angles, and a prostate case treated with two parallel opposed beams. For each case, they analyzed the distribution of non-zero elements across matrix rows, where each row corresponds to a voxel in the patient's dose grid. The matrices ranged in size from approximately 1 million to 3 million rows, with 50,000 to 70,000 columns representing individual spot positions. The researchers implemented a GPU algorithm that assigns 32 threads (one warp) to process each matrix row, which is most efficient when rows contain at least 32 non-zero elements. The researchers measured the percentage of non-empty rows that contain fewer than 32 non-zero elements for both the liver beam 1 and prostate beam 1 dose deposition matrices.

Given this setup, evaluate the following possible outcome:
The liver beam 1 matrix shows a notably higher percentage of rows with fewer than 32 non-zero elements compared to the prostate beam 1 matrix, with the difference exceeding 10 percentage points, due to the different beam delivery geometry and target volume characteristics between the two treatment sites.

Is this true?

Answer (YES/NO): NO